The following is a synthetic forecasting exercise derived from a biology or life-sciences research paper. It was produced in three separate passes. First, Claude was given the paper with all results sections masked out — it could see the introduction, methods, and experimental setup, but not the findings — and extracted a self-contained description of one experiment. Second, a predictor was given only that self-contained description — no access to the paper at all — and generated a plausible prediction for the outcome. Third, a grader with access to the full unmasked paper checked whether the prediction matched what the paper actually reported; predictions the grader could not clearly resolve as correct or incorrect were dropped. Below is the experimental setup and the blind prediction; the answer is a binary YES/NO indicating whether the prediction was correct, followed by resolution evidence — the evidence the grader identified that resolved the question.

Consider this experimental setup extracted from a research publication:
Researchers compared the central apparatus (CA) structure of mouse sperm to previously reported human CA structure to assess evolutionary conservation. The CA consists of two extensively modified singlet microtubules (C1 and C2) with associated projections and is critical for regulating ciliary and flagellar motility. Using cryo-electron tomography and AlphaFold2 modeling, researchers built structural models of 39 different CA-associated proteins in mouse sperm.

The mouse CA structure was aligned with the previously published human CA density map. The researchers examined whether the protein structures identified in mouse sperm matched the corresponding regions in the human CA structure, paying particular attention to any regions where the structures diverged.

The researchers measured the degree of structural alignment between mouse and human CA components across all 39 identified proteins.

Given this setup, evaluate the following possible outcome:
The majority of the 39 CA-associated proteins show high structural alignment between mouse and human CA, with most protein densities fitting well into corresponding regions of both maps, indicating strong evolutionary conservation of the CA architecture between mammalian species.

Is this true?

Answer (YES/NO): YES